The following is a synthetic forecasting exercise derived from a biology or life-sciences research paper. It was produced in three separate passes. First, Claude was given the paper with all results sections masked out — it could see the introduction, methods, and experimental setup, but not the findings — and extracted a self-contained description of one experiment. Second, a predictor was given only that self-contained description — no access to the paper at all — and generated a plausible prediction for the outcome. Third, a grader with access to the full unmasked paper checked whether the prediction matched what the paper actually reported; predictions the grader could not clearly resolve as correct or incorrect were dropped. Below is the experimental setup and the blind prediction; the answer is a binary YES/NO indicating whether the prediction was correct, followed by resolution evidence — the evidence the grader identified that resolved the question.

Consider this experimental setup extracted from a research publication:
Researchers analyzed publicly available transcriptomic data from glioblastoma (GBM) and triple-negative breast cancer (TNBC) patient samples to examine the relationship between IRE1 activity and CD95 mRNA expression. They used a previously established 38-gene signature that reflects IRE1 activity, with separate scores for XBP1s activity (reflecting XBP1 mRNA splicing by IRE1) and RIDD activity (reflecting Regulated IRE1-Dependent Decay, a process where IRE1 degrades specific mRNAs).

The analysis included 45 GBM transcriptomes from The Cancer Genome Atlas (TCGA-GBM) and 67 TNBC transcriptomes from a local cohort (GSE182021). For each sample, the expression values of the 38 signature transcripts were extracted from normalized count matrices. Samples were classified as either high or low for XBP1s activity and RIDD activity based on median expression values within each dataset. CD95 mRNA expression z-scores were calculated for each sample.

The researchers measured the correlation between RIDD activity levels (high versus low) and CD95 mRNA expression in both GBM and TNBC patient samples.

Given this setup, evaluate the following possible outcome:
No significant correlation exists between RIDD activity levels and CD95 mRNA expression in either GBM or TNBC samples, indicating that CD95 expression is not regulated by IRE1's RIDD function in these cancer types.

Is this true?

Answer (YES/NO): NO